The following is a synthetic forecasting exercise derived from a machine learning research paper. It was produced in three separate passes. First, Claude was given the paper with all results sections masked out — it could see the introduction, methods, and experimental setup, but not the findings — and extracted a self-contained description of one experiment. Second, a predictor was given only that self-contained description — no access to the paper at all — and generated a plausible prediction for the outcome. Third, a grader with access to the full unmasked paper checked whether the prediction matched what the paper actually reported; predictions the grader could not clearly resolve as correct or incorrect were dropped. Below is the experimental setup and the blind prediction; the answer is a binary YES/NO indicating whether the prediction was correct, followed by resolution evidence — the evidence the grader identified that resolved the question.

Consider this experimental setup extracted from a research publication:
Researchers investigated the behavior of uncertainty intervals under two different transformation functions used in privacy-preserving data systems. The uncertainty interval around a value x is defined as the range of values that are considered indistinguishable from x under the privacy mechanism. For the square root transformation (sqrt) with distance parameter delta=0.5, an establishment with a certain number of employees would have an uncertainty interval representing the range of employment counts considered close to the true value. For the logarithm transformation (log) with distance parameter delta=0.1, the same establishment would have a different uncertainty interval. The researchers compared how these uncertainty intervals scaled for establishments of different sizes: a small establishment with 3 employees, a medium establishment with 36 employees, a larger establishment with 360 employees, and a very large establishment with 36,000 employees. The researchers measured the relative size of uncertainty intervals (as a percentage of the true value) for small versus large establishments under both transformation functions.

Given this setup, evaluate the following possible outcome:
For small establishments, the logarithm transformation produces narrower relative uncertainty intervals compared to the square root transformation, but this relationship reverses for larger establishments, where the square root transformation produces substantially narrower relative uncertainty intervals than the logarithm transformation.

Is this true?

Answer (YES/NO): YES